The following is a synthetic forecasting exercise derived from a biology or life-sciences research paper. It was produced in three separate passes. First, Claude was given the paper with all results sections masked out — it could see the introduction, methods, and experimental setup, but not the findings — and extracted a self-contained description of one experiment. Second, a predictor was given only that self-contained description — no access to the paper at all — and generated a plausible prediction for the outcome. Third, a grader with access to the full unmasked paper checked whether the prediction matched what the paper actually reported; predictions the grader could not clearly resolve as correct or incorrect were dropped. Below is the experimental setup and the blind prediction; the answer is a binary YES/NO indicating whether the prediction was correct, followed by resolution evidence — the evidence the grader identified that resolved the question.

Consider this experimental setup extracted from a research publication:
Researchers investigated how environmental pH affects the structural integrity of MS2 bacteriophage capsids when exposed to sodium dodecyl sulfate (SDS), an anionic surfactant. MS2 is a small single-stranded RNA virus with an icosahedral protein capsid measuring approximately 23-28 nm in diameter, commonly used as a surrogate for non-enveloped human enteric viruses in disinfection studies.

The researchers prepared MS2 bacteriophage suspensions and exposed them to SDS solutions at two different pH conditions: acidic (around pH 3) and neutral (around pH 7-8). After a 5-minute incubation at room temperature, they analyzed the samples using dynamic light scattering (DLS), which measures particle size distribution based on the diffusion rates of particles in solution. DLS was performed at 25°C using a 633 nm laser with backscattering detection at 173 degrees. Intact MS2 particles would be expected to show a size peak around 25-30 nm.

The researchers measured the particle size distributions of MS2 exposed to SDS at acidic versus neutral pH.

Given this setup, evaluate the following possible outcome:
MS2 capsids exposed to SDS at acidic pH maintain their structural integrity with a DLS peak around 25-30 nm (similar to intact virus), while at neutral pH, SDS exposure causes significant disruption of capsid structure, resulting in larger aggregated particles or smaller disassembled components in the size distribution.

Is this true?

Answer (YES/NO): NO